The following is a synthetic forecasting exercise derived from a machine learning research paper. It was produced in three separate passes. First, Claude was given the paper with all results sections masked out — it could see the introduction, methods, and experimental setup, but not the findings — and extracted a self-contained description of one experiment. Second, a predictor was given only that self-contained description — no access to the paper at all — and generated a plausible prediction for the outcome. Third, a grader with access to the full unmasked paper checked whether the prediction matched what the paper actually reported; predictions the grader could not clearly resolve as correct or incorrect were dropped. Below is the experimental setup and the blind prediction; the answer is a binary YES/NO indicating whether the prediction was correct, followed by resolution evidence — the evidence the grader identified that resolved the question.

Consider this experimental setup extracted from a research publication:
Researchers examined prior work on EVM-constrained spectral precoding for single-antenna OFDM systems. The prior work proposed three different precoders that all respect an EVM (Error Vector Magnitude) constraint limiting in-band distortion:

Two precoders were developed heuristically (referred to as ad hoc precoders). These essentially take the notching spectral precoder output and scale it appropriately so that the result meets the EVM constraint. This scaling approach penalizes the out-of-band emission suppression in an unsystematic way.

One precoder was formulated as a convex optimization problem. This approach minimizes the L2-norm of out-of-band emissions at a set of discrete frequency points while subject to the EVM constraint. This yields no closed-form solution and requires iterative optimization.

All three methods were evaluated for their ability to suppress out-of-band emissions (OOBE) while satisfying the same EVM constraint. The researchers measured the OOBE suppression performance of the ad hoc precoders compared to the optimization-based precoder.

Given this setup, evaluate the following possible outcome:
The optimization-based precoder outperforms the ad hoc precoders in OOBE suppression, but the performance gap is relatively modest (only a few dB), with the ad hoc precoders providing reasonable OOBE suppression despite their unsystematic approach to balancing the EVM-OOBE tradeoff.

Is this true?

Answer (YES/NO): NO